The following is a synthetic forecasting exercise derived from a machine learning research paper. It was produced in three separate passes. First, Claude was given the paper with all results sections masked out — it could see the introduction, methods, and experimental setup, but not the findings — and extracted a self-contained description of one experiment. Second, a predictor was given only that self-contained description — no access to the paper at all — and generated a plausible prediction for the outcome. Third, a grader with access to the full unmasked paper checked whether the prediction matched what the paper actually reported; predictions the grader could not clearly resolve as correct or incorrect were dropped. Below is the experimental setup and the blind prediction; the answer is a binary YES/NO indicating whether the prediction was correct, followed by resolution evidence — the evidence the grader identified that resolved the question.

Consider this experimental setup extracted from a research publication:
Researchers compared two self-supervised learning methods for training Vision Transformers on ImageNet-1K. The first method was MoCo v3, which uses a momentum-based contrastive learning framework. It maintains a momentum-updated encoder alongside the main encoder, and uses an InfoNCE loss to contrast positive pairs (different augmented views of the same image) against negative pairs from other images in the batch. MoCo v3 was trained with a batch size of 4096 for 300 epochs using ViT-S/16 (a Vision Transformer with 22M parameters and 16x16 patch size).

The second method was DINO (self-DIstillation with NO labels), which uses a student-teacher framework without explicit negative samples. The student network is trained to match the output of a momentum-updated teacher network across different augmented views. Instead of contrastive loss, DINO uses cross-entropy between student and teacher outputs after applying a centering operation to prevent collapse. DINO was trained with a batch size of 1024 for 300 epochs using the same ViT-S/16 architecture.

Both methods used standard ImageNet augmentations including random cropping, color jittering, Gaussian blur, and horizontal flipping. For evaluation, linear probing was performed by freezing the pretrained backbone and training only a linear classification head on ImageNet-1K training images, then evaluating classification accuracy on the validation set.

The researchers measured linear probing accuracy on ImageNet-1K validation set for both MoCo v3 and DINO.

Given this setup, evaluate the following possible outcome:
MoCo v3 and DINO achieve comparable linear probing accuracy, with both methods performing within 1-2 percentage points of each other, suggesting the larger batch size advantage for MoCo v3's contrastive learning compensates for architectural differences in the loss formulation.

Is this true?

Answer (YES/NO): YES